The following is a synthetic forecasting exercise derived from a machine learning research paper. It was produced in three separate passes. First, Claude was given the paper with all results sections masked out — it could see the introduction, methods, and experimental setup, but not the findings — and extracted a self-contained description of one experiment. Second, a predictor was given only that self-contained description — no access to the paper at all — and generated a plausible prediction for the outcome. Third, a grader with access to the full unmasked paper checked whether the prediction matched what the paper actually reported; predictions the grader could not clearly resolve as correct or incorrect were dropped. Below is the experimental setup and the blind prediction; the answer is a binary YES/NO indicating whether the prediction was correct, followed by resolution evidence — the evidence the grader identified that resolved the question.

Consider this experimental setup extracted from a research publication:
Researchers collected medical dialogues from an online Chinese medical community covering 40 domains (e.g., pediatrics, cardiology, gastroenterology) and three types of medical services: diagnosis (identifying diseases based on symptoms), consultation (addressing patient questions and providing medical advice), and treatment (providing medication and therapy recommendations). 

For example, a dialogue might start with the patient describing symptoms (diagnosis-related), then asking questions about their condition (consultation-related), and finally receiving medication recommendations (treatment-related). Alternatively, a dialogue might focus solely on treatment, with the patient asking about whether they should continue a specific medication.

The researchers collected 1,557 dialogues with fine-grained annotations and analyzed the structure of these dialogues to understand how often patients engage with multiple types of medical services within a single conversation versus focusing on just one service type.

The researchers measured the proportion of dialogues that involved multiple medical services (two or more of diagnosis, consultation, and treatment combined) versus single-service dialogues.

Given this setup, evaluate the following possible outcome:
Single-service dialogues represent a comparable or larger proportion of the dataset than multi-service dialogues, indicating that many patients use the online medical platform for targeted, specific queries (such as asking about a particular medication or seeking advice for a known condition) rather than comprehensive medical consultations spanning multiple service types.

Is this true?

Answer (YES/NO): NO